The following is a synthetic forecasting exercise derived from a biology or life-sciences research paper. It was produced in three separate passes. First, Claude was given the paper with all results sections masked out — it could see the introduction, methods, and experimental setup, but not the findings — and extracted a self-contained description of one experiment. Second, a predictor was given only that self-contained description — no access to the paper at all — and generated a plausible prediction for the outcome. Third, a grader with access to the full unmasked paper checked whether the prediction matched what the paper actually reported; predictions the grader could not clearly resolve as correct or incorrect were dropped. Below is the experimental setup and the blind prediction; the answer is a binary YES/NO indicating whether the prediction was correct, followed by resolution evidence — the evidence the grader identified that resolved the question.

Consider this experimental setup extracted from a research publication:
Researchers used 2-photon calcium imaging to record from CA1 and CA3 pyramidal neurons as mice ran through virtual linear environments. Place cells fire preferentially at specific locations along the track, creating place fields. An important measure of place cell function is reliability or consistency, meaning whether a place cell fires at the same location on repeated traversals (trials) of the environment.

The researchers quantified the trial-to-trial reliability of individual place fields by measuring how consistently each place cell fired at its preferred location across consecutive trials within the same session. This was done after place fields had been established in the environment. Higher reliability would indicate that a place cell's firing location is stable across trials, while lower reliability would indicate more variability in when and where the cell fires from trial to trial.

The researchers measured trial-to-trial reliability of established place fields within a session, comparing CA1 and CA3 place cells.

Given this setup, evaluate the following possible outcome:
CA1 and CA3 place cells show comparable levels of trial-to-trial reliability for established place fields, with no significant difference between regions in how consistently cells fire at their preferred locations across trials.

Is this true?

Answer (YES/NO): NO